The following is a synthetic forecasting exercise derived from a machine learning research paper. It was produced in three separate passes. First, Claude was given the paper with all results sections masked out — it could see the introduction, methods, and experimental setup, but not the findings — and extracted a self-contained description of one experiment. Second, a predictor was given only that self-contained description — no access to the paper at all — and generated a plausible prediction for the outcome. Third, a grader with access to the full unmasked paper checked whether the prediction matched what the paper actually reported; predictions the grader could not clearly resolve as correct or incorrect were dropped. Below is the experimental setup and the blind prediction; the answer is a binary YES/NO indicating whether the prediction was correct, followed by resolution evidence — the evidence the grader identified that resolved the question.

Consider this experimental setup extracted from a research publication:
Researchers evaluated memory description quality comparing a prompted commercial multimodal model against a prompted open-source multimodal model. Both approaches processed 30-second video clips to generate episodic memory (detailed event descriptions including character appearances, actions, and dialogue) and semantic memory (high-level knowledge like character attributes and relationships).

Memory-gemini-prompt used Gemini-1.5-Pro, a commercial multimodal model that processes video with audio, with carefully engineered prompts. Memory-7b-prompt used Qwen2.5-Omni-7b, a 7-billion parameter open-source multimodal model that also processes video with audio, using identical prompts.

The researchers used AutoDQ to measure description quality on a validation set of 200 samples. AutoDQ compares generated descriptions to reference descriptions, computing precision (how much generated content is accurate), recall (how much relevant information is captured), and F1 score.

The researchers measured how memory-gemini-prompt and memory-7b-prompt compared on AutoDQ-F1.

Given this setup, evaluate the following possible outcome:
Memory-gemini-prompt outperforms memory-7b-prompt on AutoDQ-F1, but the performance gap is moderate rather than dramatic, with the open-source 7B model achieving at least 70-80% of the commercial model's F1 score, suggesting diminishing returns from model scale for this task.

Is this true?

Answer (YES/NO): NO